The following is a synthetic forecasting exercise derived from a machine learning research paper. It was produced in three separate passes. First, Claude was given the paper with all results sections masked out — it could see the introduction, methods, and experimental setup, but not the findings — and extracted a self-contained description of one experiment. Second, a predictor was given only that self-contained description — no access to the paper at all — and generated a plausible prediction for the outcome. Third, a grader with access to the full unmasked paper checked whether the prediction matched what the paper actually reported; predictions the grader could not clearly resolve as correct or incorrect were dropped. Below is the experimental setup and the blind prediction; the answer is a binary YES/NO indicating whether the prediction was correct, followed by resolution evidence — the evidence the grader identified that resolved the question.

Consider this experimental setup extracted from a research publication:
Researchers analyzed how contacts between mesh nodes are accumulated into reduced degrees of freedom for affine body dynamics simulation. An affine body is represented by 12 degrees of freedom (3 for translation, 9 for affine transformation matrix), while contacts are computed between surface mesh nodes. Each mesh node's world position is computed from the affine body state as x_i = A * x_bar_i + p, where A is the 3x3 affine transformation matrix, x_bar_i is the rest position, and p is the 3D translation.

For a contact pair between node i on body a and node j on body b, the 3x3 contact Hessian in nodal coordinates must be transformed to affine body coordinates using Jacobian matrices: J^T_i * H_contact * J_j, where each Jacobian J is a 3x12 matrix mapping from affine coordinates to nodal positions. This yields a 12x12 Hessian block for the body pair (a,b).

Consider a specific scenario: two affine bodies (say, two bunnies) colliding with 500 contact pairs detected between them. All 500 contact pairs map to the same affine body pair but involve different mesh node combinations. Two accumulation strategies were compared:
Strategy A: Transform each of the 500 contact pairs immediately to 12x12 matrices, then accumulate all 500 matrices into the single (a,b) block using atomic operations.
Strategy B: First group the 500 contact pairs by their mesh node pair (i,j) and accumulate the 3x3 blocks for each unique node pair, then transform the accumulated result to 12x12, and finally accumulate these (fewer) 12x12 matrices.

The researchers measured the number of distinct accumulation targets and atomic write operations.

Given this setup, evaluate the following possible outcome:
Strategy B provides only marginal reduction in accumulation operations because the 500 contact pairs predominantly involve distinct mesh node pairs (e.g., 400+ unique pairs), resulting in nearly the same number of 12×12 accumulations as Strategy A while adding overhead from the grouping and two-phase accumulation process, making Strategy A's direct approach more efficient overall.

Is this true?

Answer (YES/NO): NO